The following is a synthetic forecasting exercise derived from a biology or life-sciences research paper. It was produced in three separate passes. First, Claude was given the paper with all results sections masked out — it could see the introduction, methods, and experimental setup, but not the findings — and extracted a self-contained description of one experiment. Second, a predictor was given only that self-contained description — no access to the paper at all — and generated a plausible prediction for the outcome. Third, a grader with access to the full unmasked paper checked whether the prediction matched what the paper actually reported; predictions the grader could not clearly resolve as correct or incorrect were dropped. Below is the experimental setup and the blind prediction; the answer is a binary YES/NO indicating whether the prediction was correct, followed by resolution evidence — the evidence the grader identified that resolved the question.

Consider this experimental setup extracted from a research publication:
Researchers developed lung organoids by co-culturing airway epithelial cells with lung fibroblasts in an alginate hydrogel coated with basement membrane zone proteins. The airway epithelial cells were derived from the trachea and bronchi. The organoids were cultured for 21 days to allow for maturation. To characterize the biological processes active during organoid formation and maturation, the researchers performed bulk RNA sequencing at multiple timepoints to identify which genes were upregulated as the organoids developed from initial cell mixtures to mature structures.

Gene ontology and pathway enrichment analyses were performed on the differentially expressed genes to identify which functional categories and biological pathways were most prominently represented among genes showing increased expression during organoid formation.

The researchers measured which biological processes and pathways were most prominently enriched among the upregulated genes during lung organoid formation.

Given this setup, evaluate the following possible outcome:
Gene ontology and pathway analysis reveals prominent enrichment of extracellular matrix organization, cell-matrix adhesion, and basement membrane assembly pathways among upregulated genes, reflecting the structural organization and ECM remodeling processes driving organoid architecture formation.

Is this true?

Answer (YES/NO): NO